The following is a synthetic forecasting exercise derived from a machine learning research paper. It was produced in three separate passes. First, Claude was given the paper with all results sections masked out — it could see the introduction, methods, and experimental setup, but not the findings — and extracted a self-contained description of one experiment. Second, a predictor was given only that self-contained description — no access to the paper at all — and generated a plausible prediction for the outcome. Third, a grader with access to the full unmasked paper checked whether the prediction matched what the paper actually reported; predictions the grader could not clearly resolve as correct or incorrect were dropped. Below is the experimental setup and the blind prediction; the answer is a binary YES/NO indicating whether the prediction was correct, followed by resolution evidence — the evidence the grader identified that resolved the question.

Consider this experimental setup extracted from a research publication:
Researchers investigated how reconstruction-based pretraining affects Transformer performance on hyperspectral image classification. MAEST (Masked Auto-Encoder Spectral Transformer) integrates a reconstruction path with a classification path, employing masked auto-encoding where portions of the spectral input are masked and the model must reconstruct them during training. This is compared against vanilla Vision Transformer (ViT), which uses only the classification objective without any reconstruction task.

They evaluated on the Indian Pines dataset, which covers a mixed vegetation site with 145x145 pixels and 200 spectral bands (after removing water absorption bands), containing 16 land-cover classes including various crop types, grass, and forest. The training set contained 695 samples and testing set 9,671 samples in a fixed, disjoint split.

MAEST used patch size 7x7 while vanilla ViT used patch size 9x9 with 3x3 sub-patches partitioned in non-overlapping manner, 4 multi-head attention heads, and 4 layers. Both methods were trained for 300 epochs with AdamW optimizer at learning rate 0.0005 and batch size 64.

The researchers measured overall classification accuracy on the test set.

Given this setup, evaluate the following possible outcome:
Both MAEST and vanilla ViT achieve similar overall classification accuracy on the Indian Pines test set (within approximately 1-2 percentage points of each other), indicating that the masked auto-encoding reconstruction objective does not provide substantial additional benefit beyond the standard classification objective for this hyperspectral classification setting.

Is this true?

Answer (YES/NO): NO